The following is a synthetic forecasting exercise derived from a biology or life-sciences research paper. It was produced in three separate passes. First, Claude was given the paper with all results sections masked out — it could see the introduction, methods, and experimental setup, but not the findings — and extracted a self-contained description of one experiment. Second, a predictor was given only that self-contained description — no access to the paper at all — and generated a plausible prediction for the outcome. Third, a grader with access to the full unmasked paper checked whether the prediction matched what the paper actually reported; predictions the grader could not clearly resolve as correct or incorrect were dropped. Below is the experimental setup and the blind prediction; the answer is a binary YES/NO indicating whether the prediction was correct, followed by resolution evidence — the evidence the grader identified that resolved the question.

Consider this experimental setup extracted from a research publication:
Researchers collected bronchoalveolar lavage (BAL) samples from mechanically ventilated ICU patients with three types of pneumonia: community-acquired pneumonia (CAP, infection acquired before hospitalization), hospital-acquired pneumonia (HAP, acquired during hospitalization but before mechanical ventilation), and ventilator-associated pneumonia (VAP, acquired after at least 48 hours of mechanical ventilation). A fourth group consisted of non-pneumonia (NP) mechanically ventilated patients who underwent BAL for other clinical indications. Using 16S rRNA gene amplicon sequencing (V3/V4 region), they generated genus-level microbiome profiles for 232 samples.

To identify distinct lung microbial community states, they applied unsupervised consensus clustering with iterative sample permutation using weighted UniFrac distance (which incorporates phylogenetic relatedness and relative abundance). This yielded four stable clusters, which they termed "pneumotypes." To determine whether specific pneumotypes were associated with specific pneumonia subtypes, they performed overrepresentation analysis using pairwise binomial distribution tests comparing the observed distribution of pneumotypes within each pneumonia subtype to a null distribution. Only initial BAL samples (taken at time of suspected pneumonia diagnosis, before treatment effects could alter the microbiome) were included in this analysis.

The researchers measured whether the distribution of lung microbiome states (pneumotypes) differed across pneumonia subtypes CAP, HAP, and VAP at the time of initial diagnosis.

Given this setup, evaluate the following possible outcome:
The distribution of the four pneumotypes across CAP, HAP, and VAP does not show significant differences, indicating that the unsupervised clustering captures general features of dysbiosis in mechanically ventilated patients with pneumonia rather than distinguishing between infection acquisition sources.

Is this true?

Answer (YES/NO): NO